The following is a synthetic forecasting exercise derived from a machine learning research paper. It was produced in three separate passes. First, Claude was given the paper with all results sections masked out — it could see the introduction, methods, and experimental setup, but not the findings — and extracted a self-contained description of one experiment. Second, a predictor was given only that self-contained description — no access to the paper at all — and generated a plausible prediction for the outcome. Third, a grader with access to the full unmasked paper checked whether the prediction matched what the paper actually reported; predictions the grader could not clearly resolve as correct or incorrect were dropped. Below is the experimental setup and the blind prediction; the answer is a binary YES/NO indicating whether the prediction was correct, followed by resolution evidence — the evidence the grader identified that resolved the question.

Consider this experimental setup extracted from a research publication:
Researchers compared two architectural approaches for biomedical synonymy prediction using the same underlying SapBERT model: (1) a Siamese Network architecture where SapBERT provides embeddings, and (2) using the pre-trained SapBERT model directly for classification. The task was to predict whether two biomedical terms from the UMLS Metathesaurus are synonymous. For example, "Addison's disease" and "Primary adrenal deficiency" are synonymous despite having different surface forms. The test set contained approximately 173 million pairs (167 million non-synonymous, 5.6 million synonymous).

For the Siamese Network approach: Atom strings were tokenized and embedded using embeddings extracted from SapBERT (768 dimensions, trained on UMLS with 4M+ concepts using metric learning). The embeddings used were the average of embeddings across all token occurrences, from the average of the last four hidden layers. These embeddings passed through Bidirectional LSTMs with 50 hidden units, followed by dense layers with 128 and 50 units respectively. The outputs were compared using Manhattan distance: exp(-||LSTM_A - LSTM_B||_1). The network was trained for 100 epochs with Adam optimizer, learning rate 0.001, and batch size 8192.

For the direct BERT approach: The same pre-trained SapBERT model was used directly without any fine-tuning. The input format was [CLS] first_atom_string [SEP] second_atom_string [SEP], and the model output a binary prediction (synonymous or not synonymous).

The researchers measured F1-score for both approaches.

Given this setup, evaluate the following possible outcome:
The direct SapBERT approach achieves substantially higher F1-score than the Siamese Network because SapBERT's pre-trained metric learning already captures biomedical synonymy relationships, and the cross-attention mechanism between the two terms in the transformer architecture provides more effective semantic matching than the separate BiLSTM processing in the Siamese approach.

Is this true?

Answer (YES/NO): NO